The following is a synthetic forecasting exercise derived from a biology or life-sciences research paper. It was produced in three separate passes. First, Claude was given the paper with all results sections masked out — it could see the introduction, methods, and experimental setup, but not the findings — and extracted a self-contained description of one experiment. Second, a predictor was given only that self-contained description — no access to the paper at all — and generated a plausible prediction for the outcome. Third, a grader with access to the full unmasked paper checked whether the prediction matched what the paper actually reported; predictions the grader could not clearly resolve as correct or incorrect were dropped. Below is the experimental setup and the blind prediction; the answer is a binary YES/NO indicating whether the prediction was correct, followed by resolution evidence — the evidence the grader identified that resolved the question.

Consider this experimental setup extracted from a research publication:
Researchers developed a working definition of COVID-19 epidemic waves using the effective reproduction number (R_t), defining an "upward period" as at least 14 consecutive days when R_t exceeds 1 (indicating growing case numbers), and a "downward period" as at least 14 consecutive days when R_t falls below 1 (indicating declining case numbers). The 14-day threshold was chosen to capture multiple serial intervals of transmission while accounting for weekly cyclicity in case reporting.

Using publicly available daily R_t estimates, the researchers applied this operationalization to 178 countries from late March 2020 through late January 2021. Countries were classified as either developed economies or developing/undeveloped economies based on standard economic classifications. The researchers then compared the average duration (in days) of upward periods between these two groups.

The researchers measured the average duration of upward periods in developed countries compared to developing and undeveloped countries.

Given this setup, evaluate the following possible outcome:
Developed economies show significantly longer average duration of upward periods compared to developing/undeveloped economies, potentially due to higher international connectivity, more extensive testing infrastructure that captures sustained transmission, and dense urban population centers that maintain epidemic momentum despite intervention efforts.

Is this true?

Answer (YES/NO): NO